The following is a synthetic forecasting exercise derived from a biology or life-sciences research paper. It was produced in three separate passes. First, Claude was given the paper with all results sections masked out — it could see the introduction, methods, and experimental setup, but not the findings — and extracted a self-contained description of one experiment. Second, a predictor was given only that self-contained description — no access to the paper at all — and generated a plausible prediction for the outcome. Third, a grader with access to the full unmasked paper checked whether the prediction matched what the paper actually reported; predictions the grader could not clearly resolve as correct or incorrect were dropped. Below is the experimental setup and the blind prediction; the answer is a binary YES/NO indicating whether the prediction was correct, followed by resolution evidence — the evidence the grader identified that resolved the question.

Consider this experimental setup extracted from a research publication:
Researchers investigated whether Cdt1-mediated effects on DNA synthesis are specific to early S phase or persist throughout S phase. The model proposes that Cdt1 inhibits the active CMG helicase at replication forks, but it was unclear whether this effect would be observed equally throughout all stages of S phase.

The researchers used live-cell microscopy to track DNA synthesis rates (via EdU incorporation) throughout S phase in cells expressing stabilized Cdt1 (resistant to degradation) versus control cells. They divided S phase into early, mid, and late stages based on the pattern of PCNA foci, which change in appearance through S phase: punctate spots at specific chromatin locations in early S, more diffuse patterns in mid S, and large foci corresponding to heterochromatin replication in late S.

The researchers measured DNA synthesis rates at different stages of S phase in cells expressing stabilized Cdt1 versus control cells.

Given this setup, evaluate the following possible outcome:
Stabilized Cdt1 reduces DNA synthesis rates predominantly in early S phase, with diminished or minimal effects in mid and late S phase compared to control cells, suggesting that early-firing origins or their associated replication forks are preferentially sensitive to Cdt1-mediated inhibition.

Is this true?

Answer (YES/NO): NO